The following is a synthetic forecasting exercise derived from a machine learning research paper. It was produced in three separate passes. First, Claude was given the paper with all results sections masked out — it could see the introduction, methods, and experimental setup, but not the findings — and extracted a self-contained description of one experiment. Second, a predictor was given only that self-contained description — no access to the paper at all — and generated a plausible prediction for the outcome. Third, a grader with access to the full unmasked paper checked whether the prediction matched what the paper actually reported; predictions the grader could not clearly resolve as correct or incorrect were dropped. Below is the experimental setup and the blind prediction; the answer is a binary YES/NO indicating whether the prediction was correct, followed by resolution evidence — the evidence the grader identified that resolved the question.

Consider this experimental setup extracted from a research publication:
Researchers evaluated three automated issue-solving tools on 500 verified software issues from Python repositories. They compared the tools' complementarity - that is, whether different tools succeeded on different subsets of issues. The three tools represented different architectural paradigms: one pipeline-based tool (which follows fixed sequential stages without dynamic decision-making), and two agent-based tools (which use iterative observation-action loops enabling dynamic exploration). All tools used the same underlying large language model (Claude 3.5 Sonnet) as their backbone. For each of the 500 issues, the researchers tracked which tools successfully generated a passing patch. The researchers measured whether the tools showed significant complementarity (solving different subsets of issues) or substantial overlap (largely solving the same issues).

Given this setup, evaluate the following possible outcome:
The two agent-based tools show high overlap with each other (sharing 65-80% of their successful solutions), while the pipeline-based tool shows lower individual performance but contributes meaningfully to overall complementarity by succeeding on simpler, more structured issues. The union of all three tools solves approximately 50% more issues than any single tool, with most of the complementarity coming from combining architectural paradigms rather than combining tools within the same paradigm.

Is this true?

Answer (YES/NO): NO